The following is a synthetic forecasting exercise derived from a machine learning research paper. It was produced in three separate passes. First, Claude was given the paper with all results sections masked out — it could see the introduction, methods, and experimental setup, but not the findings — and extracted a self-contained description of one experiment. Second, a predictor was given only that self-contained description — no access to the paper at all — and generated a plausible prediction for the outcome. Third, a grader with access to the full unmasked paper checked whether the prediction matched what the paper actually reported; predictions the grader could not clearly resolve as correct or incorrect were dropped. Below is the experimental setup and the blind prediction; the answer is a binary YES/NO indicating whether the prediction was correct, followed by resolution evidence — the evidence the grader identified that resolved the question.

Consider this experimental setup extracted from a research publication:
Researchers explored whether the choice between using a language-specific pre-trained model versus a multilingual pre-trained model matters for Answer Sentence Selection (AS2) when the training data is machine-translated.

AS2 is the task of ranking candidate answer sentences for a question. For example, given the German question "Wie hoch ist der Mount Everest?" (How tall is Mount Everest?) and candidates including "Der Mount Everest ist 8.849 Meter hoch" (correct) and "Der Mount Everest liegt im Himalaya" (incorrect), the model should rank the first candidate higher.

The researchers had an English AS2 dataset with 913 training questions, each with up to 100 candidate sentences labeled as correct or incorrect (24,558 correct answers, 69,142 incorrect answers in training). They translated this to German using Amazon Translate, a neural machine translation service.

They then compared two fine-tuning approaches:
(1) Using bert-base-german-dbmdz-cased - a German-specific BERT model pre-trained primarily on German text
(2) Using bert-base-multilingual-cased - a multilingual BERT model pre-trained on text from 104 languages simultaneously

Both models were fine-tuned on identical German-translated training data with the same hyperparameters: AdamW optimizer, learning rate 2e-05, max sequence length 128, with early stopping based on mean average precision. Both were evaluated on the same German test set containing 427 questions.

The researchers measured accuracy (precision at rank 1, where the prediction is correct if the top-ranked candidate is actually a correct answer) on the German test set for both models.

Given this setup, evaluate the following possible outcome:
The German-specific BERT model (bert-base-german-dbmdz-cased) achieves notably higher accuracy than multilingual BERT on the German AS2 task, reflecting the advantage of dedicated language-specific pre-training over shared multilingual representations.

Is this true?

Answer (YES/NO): NO